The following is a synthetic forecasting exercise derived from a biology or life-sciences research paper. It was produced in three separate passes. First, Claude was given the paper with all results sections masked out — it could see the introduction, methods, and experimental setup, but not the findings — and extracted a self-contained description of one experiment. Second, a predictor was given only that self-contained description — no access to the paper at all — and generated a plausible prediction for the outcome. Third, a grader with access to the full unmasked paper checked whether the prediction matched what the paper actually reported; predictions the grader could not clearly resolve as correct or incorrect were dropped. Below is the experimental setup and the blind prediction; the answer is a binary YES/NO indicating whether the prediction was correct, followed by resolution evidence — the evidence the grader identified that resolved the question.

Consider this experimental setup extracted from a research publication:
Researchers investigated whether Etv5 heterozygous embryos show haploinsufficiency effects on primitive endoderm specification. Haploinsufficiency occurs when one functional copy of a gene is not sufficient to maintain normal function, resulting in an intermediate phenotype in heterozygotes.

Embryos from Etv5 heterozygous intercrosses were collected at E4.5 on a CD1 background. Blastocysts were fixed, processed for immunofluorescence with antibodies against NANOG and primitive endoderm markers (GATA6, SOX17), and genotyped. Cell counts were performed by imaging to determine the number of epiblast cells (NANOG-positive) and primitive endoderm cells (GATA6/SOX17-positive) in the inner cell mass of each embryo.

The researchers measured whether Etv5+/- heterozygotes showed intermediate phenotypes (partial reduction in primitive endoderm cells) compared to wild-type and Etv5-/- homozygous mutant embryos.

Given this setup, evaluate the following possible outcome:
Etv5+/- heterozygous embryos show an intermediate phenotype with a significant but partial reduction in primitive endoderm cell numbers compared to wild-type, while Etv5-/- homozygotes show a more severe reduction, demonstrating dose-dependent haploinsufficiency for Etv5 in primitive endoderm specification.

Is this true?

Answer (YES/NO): NO